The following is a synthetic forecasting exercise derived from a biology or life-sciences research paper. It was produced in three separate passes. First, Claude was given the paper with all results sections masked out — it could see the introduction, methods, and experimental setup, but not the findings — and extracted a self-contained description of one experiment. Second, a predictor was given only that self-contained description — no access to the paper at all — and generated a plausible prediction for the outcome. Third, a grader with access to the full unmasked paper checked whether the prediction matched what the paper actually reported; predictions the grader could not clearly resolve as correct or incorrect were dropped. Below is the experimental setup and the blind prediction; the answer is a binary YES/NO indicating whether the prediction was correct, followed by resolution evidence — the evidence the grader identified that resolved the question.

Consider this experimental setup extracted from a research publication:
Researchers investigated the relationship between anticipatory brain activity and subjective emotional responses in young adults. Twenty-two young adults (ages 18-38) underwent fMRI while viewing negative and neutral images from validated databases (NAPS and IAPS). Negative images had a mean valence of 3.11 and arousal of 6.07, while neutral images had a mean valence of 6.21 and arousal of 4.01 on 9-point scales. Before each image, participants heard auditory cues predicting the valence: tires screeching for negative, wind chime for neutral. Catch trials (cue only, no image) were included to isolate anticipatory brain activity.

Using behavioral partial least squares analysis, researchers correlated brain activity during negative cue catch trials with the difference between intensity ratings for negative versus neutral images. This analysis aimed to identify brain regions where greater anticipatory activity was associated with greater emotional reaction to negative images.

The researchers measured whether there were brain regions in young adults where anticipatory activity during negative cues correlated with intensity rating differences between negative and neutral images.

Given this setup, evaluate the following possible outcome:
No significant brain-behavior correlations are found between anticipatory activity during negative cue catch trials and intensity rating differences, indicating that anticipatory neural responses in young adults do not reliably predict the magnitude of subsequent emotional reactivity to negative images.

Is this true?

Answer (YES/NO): NO